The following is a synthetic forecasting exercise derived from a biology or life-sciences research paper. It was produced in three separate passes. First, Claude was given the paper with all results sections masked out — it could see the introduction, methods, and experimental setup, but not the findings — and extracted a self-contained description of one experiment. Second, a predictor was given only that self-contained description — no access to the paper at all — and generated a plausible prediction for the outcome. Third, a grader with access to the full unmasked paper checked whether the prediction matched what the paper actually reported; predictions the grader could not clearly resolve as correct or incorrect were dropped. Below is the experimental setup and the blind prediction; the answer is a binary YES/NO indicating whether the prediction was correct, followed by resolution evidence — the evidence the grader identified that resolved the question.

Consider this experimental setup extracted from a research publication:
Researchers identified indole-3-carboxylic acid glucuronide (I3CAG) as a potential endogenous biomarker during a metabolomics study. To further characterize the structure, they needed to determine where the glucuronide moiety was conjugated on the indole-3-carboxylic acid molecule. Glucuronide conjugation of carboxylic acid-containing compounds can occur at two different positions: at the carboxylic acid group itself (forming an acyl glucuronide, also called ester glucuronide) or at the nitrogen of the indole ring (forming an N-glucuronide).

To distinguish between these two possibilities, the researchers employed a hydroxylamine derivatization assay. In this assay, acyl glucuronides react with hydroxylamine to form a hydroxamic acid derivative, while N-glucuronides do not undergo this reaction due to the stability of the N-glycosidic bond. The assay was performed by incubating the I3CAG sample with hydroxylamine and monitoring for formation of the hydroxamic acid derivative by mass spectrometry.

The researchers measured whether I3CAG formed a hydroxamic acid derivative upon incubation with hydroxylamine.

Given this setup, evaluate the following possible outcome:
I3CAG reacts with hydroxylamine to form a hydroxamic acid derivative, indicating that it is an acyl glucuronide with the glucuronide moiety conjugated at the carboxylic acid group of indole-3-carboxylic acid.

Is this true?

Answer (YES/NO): YES